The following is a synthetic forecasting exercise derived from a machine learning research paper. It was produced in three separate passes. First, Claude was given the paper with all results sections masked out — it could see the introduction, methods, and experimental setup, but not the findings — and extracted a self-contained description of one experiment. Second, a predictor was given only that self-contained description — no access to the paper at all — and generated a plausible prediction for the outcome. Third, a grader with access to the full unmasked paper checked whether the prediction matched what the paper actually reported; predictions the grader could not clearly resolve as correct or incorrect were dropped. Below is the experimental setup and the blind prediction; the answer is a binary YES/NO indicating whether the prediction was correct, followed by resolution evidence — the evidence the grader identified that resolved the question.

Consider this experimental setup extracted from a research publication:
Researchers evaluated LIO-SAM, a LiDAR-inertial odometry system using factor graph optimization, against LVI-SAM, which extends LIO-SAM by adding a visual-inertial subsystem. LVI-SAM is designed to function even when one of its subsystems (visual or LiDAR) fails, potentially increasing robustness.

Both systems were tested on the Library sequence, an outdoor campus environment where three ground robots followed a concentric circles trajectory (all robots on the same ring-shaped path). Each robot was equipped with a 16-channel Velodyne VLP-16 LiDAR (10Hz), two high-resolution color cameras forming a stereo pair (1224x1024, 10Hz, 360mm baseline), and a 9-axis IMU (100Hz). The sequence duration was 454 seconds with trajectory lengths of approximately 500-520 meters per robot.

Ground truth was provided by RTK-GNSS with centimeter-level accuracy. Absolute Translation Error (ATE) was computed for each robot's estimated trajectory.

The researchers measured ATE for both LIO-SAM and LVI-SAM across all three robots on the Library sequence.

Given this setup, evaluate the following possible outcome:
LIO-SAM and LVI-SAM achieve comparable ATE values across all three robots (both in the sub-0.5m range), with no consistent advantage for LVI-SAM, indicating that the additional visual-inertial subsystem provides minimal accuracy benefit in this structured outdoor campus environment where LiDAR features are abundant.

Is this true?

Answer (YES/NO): NO